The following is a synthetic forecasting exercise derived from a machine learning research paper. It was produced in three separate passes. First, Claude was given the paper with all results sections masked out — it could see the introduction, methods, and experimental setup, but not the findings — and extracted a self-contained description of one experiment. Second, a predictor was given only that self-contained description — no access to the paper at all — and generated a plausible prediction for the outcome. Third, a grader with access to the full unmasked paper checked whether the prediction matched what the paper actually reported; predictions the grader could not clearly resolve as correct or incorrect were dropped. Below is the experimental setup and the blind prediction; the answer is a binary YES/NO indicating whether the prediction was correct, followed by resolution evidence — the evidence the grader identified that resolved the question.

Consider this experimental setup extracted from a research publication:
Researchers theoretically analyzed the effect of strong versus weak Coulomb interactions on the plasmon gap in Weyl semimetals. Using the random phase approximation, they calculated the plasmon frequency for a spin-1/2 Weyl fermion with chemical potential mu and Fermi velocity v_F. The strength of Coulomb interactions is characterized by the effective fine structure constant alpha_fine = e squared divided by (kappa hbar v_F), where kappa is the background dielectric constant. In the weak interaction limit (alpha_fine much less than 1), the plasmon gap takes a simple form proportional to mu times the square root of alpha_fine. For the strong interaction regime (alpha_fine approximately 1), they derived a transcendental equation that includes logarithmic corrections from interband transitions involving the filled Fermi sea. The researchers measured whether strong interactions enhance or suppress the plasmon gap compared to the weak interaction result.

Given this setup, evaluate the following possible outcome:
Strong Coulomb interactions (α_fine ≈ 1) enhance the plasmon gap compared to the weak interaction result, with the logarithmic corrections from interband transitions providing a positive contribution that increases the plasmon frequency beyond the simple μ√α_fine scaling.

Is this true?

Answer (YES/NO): NO